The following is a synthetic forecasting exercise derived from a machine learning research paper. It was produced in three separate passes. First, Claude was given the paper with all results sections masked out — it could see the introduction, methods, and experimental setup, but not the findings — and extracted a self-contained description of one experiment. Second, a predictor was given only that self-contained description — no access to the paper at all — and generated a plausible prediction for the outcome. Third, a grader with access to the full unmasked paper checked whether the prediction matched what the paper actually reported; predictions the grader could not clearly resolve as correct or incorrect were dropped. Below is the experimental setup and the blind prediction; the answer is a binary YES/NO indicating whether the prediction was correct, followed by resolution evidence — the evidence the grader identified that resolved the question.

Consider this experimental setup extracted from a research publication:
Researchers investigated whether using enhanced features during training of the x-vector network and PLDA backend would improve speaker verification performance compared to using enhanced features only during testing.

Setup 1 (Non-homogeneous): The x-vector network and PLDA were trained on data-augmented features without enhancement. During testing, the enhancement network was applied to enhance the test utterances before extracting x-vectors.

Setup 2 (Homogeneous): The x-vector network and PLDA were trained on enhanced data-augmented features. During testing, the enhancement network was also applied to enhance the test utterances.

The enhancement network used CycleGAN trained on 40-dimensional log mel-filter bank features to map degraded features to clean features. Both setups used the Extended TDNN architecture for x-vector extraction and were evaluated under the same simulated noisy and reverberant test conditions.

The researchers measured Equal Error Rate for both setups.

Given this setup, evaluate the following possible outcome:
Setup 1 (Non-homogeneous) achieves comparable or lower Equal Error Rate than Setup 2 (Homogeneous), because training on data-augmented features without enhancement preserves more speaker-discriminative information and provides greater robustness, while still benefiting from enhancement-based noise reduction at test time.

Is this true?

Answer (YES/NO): NO